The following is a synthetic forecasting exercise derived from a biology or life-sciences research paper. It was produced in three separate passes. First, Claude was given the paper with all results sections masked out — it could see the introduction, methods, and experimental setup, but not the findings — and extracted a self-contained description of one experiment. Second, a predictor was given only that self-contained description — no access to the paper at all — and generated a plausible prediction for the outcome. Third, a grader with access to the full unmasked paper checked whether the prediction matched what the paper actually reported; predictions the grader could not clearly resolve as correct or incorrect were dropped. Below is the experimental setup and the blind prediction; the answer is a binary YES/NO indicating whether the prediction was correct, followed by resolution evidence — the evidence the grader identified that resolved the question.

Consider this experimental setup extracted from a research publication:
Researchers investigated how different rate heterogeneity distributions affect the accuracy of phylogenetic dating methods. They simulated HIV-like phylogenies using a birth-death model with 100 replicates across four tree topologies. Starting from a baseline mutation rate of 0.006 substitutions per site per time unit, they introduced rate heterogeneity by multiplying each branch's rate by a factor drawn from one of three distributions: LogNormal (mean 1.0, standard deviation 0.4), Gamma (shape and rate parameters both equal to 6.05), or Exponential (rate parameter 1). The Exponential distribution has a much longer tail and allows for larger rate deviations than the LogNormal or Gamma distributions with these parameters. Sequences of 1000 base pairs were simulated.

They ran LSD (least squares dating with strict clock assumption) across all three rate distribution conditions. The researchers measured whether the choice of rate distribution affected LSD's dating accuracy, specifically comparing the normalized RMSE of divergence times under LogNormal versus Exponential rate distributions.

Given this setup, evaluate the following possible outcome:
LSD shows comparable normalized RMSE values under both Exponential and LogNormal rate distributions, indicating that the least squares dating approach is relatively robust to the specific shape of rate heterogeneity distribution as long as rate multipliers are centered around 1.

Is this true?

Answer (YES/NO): NO